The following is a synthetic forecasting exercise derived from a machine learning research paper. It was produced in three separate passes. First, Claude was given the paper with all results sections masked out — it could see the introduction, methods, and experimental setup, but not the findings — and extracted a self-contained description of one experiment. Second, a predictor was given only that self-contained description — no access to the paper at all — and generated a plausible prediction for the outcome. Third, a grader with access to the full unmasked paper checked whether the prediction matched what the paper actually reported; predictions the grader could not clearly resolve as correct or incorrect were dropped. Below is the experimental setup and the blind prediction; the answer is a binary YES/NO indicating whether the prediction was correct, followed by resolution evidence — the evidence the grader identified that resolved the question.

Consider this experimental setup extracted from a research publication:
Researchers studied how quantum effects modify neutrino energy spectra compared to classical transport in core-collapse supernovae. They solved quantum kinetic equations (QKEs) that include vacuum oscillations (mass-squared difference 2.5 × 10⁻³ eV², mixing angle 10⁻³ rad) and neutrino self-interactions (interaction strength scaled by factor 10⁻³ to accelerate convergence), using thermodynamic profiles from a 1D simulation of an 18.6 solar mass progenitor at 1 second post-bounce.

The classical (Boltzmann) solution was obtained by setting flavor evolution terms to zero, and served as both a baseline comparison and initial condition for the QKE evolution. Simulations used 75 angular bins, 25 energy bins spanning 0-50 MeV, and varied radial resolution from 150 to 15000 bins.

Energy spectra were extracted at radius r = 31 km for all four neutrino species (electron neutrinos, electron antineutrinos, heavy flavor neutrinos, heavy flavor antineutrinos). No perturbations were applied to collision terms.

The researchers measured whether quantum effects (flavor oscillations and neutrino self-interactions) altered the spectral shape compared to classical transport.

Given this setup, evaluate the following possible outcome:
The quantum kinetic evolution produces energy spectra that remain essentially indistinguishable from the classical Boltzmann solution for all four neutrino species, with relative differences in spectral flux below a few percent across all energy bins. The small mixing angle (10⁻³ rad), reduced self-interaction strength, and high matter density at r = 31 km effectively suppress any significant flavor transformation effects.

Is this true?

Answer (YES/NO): NO